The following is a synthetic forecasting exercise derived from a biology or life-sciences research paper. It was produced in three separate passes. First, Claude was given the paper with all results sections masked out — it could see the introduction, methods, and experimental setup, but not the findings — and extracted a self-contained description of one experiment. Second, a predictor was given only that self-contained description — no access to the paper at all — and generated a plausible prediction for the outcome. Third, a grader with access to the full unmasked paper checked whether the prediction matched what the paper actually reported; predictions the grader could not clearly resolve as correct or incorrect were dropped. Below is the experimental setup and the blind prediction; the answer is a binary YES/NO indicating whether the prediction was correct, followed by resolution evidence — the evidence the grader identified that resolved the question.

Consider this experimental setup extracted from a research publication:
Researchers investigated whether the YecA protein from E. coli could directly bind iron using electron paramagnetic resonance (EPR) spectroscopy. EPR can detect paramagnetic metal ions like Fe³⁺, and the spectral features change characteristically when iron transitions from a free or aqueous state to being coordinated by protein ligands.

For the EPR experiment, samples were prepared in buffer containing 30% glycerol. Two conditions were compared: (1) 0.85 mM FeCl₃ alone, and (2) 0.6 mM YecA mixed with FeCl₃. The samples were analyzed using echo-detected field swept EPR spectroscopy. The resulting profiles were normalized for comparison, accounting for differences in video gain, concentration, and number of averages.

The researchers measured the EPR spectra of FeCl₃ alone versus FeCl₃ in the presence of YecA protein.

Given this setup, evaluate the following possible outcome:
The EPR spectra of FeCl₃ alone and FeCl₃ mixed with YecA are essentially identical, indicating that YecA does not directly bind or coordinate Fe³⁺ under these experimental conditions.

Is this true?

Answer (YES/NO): NO